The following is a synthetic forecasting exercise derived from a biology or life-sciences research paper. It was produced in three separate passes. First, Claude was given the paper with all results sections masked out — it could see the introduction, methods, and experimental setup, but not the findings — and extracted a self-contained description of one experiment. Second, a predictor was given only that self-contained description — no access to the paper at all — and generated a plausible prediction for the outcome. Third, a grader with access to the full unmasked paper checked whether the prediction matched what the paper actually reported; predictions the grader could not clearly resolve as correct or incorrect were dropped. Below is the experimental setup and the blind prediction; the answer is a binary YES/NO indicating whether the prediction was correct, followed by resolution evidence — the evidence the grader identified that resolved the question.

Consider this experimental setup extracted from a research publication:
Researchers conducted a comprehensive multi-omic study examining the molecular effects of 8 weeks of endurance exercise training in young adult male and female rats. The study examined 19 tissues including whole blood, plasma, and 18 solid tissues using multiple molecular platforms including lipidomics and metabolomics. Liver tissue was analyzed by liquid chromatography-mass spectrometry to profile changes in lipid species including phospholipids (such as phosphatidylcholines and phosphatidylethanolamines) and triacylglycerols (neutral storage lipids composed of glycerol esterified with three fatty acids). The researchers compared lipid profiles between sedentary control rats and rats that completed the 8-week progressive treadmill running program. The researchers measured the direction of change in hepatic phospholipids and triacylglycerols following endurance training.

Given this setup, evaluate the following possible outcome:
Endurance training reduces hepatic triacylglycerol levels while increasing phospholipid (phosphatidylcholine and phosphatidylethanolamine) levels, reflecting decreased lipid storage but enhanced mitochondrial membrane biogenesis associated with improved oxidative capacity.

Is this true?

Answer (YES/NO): NO